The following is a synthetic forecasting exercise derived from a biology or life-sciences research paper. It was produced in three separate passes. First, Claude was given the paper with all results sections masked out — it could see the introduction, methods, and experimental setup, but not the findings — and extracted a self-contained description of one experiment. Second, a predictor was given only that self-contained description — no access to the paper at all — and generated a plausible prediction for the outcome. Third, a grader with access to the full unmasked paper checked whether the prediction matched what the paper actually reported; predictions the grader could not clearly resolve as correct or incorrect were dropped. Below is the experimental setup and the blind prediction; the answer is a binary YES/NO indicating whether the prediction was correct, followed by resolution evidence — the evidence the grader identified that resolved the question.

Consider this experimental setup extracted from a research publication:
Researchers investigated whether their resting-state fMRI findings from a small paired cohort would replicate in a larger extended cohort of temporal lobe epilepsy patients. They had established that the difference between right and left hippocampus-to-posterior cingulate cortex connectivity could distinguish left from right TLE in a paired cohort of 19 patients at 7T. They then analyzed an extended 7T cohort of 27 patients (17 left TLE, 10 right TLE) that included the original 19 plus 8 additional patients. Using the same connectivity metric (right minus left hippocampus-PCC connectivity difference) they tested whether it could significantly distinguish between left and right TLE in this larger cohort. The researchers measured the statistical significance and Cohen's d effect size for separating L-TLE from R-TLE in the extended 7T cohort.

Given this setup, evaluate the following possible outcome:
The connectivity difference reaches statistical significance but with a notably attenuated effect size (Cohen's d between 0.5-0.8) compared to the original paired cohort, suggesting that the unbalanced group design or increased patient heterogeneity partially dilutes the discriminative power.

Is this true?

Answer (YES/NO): NO